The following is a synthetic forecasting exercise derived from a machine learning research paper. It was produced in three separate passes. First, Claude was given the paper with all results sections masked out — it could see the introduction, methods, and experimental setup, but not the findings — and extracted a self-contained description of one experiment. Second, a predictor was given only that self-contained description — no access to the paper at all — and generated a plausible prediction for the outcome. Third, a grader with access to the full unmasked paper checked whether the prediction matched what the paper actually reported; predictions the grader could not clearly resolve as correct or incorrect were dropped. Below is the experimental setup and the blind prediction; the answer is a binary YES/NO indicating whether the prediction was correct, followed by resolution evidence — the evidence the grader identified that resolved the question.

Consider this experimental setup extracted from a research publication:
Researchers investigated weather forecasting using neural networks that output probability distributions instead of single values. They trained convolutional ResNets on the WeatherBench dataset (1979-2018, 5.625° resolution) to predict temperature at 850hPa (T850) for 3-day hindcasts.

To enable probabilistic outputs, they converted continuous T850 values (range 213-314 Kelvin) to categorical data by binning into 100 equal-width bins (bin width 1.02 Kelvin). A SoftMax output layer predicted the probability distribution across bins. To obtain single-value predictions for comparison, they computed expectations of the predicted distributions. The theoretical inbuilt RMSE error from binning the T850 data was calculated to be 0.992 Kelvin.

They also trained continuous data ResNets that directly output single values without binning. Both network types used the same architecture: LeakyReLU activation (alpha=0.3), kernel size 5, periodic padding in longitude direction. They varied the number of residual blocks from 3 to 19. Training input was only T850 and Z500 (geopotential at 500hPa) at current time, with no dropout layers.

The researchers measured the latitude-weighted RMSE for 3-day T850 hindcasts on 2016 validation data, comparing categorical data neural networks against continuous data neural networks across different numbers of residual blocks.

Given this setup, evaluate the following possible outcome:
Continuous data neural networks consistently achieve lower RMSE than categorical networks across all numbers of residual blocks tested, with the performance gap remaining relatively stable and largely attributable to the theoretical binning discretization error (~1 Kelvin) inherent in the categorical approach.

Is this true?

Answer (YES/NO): NO